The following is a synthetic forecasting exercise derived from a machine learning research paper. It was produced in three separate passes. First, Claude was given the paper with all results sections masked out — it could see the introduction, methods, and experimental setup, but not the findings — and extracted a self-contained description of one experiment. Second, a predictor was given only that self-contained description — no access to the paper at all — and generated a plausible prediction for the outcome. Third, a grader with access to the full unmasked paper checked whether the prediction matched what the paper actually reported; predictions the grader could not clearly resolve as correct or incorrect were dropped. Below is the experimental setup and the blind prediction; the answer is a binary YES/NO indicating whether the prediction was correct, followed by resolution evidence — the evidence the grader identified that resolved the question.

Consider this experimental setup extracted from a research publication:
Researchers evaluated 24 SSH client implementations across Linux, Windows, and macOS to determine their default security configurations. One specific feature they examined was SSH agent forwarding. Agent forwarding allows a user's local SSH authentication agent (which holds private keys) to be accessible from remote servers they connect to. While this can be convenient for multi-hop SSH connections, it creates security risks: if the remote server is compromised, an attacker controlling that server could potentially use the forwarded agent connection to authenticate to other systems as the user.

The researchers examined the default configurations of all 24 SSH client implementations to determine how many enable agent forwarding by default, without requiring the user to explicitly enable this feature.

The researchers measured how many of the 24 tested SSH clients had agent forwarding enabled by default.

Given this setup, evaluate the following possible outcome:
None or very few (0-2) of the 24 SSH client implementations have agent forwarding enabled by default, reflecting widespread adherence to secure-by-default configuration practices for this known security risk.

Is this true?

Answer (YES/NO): YES